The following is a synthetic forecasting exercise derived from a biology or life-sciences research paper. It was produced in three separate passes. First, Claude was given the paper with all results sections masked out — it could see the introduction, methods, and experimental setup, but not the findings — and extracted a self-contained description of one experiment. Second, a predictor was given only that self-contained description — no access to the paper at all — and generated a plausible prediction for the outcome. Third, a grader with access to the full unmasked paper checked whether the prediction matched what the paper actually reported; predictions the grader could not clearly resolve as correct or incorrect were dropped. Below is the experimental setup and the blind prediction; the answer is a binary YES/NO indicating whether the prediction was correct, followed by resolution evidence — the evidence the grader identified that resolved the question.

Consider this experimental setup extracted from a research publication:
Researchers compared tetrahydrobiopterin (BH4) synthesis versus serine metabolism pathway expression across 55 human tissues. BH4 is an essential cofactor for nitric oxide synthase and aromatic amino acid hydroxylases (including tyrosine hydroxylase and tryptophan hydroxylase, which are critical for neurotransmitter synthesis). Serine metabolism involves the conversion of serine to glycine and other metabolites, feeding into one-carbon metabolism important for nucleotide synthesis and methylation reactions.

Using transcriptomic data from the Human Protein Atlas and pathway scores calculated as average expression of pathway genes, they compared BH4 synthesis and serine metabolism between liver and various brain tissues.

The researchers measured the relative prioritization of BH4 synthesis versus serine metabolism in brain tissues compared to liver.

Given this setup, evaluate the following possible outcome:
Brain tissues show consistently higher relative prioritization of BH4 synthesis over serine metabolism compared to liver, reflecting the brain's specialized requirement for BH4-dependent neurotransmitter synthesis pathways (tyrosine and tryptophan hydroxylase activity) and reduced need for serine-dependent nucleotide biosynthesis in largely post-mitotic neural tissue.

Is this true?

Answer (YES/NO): YES